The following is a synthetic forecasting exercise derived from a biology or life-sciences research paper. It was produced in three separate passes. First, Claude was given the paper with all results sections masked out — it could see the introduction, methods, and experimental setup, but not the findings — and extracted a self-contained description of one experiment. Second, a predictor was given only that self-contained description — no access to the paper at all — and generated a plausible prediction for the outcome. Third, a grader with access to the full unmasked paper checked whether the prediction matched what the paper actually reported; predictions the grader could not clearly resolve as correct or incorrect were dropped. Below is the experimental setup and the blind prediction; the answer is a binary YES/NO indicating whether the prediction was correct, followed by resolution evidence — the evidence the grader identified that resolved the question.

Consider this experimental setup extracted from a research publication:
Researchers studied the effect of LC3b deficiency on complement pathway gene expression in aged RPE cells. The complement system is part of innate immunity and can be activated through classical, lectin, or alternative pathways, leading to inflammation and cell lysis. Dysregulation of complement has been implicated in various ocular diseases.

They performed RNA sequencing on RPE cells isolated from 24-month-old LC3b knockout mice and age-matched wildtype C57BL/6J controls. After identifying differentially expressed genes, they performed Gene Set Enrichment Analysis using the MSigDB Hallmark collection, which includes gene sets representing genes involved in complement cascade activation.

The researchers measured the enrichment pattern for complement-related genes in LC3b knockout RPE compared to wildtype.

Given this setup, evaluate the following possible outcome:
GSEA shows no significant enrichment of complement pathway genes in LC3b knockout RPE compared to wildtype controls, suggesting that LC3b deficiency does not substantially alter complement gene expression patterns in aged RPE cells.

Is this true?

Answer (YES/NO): NO